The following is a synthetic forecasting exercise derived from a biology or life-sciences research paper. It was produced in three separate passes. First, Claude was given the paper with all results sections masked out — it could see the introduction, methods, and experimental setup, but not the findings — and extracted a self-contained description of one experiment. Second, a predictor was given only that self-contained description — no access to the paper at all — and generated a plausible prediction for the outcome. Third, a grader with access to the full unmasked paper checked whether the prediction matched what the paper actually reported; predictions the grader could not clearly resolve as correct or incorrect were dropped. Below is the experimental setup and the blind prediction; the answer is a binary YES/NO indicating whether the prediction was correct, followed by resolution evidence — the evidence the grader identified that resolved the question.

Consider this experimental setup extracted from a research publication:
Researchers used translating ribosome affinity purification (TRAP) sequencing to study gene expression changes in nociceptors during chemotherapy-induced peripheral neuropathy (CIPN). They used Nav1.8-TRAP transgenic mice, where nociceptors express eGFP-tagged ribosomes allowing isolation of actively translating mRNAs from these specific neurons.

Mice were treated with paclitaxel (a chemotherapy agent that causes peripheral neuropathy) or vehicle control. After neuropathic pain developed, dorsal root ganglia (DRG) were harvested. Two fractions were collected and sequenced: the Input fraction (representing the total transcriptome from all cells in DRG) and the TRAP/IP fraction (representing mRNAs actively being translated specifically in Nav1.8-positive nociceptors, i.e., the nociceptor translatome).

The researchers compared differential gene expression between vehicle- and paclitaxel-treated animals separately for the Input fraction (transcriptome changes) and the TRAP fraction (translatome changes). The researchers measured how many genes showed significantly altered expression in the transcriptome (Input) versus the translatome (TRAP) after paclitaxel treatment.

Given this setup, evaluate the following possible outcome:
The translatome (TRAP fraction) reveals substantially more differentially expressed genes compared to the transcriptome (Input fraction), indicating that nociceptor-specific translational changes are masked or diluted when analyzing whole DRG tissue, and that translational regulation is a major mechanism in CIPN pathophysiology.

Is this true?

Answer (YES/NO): YES